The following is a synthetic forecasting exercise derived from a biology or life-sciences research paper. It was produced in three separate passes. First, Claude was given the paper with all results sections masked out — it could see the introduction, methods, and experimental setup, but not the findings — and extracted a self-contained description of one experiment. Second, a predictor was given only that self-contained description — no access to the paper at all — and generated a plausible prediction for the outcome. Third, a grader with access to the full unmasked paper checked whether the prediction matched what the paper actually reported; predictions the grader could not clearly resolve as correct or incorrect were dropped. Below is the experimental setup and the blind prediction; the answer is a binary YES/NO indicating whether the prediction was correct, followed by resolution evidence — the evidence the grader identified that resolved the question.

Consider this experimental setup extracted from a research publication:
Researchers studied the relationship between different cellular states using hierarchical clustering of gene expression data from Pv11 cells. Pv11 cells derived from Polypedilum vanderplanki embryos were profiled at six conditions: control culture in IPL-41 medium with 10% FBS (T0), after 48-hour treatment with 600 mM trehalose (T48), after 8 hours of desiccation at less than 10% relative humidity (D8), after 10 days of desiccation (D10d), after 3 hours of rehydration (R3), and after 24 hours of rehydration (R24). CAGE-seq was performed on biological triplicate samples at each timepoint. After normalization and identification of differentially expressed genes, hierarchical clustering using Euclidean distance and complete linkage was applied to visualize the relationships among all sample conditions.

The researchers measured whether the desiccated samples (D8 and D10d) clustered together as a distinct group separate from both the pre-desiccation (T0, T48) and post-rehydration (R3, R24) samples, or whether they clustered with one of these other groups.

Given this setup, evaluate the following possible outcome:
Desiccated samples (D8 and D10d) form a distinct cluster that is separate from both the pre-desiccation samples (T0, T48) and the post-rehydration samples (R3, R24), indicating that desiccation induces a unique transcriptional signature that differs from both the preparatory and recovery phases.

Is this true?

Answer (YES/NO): YES